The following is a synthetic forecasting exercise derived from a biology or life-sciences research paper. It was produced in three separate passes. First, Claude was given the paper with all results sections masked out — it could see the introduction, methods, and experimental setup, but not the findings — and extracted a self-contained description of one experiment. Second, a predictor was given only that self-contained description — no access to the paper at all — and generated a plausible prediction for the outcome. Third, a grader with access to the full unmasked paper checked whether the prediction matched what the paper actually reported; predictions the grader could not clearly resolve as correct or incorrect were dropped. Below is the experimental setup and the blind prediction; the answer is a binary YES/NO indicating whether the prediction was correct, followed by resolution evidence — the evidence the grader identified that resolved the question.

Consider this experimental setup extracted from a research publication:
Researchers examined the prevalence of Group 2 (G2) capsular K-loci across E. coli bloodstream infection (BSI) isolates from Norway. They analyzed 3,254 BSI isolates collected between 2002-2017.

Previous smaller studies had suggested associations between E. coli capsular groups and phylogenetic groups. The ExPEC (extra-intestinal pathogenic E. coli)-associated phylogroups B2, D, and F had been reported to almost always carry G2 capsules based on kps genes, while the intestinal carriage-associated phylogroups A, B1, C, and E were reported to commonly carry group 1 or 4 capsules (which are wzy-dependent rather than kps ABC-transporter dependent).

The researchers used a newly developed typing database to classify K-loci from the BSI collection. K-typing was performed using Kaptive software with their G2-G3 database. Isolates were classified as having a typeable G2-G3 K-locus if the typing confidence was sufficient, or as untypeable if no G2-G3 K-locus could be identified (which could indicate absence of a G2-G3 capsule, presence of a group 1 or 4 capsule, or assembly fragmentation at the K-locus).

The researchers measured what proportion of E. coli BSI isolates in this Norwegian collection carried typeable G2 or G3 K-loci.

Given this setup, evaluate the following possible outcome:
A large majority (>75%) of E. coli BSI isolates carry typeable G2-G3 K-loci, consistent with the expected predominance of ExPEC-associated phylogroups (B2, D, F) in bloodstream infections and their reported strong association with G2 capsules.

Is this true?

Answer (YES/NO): YES